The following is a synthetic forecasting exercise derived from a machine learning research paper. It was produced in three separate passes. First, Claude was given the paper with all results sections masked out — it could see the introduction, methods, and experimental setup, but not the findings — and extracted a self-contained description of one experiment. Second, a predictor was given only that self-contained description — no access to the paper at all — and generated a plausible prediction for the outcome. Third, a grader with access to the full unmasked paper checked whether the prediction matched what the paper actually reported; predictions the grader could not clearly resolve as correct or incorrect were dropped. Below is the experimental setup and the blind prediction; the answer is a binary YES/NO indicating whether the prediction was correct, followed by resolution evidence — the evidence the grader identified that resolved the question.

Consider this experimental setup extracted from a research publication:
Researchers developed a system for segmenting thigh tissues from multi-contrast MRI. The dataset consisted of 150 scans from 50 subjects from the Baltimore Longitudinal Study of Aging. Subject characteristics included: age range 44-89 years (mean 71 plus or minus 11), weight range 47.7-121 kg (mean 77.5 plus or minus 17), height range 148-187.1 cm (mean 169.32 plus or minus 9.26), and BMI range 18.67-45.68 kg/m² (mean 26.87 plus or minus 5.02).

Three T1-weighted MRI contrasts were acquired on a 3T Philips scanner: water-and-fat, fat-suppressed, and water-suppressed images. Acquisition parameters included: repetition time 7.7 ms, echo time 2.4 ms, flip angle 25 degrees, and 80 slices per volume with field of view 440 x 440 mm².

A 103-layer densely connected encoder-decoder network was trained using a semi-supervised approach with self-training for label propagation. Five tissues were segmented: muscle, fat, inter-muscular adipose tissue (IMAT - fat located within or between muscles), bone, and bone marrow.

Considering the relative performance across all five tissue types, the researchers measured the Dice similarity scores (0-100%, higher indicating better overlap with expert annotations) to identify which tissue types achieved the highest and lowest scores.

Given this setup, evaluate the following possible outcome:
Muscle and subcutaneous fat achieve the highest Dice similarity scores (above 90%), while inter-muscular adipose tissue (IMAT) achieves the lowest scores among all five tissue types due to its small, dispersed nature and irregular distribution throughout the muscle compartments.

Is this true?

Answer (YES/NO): NO